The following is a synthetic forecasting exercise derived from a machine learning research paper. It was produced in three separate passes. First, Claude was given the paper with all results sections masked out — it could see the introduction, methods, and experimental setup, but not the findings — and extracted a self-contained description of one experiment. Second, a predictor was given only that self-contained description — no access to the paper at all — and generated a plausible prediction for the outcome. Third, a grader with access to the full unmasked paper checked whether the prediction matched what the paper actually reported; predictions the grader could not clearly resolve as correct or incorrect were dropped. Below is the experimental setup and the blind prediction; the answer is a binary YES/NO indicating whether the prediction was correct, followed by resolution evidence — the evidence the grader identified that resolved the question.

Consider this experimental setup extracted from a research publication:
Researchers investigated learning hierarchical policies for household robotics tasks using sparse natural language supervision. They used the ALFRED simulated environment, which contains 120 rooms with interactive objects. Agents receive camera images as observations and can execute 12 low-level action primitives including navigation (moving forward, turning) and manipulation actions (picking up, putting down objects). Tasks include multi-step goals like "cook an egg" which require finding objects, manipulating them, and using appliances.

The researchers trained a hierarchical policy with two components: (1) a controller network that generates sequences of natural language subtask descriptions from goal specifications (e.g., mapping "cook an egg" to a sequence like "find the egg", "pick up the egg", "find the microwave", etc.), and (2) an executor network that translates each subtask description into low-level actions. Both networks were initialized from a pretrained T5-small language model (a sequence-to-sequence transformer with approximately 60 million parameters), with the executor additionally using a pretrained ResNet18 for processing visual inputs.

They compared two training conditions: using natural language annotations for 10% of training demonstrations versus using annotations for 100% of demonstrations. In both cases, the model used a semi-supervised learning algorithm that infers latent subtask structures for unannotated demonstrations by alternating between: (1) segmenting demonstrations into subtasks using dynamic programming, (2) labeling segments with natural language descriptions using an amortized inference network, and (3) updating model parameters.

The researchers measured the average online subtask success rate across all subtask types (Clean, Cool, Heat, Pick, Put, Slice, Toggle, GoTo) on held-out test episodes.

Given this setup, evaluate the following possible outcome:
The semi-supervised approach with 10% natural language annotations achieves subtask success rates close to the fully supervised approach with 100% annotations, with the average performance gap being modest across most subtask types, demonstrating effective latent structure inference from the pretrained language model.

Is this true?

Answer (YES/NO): YES